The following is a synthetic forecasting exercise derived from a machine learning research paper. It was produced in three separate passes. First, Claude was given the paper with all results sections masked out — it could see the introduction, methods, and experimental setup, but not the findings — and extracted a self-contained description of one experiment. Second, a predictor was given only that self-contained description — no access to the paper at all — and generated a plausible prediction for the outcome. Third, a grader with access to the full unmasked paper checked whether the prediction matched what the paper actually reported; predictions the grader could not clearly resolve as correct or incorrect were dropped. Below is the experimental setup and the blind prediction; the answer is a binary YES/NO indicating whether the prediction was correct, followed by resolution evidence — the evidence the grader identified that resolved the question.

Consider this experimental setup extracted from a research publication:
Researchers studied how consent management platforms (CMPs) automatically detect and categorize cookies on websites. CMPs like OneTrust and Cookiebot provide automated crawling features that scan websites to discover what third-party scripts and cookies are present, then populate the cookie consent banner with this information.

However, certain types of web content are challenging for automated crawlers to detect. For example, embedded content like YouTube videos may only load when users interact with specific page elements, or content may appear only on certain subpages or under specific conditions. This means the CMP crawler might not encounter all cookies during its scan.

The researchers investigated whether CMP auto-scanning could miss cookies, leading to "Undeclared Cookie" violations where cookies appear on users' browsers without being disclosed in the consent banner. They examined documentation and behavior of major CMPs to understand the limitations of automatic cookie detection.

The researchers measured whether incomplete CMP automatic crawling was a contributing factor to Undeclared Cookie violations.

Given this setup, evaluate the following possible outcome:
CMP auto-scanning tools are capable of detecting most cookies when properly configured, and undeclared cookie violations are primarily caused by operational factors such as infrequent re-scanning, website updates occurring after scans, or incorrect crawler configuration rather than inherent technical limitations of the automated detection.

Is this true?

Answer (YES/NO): NO